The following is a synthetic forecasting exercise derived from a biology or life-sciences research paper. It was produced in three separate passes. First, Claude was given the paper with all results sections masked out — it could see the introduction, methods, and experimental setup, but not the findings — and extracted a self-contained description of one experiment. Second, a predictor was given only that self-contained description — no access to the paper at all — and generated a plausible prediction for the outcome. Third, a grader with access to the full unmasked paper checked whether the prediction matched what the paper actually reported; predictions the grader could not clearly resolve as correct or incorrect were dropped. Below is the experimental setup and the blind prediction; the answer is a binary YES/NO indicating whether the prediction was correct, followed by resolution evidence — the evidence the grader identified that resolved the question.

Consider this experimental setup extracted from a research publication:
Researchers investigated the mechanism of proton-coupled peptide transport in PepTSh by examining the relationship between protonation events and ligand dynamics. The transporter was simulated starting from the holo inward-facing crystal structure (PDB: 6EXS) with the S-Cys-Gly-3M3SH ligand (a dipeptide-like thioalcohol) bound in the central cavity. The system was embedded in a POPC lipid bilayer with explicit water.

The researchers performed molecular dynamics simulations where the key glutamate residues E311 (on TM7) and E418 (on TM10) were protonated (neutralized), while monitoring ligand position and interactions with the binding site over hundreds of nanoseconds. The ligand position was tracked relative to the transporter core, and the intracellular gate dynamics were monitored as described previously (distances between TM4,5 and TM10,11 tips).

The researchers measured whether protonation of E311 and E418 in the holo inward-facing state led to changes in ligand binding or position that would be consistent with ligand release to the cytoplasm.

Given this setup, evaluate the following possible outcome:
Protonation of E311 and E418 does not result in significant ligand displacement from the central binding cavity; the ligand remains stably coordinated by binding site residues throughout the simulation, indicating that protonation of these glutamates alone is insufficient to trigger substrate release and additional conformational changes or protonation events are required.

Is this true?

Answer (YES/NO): NO